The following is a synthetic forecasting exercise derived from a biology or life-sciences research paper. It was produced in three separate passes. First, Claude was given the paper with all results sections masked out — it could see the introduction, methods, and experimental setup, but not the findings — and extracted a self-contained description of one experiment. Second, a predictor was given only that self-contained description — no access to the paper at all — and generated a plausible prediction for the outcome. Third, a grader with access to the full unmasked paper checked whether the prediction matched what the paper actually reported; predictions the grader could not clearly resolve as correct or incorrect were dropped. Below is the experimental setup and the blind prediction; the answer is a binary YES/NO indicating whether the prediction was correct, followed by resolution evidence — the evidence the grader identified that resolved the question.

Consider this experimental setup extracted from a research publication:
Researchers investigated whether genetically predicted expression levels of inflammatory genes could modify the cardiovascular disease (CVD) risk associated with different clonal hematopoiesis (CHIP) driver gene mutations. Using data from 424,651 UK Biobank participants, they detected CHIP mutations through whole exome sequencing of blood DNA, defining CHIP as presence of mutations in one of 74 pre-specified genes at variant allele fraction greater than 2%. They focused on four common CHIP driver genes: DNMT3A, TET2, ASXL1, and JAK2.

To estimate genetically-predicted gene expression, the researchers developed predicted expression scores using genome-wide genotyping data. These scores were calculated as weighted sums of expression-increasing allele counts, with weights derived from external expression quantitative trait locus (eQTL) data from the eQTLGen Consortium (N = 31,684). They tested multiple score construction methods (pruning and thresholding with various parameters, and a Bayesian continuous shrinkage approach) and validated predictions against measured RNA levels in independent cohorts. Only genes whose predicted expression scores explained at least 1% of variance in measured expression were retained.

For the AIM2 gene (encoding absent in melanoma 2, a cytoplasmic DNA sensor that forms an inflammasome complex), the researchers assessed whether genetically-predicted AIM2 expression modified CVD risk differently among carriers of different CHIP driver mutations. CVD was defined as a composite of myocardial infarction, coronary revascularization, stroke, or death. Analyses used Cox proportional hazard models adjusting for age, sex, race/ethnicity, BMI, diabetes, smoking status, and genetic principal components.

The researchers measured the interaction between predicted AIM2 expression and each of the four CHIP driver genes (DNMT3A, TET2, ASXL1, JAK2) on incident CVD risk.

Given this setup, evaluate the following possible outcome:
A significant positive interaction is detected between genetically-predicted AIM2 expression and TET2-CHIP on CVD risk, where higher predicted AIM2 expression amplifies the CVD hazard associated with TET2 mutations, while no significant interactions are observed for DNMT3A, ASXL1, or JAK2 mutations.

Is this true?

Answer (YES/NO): NO